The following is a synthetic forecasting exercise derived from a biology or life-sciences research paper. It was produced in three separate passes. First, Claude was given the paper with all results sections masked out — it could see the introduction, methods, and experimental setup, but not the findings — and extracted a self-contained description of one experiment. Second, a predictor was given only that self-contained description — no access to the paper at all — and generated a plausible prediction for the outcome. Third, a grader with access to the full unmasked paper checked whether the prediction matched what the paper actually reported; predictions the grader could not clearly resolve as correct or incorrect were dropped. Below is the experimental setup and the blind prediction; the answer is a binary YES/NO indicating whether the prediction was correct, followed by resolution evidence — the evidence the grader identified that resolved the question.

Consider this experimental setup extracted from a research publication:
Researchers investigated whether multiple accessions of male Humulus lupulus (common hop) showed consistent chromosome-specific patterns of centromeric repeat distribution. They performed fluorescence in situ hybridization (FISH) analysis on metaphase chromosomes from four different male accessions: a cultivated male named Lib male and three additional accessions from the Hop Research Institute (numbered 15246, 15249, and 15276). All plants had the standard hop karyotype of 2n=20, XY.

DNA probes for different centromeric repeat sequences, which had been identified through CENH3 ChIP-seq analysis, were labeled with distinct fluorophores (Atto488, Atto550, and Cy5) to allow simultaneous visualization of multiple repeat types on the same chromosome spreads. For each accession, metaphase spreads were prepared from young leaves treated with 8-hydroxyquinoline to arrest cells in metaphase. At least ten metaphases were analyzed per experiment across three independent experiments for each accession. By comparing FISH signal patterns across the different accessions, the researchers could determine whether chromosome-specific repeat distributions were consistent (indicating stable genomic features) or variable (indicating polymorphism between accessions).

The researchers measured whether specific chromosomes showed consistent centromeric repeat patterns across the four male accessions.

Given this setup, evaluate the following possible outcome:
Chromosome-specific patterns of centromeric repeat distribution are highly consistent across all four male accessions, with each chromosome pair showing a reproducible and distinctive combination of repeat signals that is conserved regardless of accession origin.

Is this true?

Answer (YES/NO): NO